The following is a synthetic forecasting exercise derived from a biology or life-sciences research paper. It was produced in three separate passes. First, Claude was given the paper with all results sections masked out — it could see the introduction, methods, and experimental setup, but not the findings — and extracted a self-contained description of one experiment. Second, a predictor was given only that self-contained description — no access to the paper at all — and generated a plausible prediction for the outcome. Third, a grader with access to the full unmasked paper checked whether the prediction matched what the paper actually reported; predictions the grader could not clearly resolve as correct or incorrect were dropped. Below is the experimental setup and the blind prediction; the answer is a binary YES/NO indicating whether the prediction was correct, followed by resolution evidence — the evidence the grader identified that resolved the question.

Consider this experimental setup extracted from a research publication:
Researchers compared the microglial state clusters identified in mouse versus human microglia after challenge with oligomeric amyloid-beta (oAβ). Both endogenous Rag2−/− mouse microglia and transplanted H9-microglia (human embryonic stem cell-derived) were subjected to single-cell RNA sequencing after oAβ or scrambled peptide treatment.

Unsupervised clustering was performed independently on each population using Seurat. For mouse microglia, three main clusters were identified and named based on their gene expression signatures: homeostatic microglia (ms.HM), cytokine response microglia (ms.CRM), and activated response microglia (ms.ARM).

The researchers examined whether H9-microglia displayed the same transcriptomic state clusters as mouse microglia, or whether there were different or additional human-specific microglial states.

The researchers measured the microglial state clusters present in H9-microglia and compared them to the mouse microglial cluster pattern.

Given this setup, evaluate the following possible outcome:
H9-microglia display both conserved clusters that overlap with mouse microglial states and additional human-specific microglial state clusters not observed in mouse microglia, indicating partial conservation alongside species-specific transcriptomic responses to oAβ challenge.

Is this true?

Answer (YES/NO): YES